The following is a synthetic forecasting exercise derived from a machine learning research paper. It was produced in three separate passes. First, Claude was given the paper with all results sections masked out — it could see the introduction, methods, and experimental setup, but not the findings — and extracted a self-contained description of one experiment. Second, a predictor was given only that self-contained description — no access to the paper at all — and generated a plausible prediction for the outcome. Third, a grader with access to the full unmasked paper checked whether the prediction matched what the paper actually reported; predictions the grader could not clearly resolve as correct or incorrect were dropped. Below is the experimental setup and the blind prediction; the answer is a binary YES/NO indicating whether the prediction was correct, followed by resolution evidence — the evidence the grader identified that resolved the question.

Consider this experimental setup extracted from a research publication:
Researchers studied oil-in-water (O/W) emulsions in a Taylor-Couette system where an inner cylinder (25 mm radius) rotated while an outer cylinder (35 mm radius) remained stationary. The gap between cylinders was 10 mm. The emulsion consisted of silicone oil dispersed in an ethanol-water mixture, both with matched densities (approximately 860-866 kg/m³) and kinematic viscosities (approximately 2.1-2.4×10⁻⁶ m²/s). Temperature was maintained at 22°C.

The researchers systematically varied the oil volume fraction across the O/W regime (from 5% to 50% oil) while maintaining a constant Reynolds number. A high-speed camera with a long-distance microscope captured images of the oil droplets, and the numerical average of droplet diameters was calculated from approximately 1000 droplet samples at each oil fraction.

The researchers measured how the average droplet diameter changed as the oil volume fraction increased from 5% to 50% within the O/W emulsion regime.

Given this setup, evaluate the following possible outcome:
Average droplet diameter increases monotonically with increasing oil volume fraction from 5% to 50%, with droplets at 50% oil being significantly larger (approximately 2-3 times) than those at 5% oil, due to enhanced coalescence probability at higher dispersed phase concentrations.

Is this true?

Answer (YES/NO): NO